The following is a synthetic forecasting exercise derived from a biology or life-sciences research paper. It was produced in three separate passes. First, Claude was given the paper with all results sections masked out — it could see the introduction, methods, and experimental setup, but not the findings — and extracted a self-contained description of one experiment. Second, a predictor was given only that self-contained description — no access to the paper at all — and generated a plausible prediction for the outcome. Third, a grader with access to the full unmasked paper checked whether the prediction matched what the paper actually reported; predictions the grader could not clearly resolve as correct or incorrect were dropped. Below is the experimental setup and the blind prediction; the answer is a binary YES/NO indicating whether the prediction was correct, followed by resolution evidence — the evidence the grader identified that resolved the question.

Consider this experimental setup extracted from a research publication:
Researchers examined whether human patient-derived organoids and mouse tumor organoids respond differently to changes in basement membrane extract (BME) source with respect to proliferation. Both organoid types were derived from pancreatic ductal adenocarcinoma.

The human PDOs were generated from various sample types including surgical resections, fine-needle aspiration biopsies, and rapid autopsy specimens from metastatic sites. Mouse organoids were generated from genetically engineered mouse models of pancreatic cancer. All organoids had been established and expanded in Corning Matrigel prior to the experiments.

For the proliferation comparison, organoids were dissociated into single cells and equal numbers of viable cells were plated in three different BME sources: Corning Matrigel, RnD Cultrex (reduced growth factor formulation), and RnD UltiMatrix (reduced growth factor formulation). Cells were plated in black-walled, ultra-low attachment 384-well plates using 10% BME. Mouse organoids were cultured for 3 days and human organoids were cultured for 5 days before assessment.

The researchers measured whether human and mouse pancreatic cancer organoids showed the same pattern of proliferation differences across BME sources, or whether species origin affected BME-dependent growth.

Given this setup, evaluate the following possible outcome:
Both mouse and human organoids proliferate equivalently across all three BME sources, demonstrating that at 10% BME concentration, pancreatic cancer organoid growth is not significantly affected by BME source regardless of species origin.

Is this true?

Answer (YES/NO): NO